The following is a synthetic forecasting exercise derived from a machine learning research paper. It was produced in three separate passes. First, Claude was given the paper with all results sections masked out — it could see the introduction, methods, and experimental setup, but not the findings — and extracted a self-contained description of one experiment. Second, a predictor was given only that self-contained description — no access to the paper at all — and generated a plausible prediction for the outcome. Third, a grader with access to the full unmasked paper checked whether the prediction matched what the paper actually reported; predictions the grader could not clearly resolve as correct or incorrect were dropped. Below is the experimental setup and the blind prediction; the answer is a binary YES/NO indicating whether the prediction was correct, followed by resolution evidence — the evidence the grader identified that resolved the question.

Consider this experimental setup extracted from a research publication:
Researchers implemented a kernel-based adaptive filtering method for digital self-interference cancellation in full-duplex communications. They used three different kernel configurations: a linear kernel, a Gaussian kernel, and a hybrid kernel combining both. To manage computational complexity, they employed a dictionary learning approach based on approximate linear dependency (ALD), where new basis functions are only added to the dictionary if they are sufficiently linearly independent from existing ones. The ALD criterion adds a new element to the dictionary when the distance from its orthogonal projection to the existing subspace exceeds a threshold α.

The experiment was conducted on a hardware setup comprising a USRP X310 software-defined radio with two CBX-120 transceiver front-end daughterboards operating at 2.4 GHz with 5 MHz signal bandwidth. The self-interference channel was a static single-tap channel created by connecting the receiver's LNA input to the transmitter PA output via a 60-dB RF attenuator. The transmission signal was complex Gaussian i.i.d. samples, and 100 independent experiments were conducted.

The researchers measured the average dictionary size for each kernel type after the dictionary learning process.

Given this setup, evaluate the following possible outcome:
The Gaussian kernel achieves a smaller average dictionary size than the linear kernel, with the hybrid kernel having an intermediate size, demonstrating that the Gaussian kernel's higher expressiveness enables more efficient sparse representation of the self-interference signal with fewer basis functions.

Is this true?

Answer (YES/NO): NO